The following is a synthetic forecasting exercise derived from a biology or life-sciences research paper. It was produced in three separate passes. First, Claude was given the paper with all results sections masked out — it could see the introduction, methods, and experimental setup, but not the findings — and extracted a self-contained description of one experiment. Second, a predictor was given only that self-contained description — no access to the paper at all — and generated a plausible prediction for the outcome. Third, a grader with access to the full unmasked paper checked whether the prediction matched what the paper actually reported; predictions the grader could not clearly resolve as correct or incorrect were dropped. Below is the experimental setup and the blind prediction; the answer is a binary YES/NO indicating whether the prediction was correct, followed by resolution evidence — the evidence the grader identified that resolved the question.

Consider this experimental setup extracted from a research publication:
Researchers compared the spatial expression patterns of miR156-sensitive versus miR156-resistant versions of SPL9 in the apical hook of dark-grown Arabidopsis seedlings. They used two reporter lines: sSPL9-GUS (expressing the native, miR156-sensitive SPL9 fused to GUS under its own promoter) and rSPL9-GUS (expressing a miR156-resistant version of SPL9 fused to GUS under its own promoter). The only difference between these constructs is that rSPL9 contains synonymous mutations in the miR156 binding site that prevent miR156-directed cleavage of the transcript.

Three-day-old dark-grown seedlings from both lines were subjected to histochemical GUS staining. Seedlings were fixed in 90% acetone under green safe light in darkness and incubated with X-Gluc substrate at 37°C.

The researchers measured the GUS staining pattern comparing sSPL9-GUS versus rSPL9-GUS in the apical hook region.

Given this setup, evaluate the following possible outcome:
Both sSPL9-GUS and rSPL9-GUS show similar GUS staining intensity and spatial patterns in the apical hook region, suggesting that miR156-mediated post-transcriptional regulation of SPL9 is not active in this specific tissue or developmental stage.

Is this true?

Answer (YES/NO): NO